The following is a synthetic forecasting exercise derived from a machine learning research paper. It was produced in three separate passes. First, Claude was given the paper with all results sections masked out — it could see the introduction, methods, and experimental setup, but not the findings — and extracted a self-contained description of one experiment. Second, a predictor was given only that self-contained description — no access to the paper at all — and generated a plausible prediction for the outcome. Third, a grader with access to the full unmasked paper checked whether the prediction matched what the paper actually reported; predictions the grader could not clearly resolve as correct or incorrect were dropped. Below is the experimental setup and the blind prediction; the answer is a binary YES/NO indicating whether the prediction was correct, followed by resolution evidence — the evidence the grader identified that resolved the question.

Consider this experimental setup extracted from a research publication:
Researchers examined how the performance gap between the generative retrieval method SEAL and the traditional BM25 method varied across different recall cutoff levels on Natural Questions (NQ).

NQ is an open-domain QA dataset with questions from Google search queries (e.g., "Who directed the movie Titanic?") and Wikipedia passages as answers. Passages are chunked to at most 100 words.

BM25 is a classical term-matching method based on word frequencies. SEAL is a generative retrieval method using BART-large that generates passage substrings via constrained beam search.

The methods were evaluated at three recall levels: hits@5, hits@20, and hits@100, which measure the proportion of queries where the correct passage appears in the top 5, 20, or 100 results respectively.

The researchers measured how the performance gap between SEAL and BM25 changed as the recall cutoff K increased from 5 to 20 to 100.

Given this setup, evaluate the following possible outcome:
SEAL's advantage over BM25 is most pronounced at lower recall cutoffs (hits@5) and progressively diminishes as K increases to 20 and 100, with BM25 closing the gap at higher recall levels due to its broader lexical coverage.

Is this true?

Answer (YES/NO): YES